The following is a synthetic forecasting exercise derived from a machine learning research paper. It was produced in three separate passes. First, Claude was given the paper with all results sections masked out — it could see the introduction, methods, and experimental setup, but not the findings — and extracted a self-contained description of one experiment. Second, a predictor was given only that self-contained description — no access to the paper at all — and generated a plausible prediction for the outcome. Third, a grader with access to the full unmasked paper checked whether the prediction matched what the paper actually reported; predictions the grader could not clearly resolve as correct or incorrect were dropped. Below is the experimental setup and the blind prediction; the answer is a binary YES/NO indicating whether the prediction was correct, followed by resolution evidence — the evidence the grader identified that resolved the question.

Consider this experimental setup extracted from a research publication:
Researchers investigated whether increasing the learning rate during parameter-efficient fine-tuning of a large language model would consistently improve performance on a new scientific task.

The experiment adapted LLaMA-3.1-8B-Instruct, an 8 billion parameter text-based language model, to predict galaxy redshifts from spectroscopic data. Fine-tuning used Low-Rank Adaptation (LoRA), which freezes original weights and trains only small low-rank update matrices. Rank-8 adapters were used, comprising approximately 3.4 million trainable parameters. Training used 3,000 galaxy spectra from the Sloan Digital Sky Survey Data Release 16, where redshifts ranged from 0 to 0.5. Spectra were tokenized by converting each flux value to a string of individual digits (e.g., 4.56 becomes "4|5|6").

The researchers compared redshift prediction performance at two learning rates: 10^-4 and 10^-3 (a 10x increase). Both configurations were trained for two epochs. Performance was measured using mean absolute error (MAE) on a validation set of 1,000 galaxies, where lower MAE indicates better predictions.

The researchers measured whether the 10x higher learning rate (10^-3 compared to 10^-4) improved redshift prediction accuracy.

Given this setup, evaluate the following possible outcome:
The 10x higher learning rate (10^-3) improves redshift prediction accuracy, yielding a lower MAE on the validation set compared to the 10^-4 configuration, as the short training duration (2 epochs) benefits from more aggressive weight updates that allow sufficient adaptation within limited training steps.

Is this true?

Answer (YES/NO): NO